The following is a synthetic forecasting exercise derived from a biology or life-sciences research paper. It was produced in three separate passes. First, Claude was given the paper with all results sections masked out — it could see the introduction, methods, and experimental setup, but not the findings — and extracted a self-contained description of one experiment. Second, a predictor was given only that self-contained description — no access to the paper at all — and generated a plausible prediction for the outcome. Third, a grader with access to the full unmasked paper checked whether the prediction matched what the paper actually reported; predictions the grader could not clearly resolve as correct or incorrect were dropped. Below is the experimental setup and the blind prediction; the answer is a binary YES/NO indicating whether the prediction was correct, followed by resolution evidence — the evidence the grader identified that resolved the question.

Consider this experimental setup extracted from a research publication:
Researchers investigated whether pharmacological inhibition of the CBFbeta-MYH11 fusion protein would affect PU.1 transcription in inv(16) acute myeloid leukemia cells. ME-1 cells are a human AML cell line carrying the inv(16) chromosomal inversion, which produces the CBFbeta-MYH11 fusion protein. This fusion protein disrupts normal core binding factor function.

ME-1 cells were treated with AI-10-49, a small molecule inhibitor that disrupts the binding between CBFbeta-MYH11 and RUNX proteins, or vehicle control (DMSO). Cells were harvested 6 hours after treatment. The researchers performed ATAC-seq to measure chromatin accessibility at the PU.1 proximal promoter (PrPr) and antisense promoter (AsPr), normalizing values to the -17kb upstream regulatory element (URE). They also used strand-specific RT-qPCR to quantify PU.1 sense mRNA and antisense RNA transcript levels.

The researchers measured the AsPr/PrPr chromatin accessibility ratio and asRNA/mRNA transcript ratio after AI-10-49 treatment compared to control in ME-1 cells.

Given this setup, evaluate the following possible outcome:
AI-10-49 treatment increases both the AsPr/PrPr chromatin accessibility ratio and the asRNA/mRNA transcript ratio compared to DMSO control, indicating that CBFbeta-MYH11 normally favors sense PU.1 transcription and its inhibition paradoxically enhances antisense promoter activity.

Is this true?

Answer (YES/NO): NO